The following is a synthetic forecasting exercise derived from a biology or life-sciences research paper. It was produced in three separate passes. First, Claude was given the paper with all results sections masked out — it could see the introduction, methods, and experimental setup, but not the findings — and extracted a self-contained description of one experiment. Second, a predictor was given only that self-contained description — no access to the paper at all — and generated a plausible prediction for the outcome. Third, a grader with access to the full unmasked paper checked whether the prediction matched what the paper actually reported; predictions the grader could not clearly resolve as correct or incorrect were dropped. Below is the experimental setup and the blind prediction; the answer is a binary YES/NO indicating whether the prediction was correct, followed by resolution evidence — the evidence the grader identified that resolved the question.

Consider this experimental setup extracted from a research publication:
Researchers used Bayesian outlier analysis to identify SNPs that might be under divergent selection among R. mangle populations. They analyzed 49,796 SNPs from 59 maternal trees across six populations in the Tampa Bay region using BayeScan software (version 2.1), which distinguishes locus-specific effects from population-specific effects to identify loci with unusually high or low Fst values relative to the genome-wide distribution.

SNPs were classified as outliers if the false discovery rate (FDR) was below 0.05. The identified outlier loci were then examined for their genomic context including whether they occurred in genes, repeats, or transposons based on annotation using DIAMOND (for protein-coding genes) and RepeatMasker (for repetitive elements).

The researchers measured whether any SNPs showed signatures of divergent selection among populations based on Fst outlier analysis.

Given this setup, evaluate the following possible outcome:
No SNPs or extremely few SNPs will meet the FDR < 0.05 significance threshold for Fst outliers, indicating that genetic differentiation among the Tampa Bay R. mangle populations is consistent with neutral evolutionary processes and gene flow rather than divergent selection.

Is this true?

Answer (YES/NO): NO